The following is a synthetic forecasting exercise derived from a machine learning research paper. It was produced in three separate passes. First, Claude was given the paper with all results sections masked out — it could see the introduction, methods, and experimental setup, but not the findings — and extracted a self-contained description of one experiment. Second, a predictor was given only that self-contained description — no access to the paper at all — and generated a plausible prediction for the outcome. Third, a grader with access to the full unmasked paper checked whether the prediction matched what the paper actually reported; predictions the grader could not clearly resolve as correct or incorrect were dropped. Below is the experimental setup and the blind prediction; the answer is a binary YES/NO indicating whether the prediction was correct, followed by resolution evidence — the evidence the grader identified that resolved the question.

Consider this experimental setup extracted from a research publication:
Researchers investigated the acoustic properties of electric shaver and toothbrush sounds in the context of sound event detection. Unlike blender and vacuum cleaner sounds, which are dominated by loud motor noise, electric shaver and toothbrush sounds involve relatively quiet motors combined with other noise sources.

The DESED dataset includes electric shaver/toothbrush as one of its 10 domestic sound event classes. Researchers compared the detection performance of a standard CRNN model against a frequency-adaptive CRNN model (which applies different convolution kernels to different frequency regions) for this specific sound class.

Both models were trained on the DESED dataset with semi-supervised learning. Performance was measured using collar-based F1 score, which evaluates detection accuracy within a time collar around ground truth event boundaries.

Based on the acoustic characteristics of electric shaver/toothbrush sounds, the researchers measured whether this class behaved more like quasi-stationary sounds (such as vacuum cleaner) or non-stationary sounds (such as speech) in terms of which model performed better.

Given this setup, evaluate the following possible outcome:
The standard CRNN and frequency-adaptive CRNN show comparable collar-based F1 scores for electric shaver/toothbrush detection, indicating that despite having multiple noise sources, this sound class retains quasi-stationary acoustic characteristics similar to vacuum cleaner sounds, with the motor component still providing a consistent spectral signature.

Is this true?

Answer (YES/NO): NO